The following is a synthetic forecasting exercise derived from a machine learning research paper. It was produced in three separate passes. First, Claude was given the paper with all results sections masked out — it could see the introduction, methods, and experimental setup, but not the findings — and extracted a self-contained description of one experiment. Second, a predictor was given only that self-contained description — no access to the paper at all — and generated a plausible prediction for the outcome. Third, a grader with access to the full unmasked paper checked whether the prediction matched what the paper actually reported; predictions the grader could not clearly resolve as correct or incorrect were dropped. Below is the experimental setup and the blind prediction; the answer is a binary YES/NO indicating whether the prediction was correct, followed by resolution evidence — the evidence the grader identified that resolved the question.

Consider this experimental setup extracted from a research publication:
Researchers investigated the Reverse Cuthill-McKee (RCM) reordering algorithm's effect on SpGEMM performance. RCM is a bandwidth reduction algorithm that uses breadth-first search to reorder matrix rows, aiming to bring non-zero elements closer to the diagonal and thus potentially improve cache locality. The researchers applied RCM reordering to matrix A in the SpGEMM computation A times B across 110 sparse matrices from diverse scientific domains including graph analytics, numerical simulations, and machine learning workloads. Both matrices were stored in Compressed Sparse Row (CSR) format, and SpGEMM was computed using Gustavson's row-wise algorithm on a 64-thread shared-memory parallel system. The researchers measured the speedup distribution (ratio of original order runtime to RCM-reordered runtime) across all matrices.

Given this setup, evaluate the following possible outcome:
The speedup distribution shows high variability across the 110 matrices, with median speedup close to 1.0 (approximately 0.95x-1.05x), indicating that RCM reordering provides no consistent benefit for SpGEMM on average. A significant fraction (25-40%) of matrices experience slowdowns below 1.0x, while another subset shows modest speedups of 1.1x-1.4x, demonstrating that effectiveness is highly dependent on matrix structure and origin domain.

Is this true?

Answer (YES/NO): NO